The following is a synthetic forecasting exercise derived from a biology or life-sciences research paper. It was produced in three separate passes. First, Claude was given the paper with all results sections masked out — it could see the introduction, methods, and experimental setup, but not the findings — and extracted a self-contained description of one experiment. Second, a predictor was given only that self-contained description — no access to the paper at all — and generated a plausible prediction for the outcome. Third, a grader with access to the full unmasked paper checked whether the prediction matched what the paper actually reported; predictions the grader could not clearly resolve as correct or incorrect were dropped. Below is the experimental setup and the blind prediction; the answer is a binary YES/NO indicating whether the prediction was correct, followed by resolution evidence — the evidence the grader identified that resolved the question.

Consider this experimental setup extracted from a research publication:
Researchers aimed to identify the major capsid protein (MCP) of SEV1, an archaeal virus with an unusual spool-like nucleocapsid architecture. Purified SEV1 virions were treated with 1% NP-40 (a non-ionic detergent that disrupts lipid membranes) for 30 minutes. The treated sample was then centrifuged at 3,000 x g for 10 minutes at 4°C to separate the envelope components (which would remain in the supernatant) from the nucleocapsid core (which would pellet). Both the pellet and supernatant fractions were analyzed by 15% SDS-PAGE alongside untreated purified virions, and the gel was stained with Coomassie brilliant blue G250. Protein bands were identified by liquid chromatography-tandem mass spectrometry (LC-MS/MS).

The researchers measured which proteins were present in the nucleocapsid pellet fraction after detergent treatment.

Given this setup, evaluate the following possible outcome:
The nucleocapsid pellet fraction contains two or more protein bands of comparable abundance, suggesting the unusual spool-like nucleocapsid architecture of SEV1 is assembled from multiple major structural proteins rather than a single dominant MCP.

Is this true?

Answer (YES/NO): NO